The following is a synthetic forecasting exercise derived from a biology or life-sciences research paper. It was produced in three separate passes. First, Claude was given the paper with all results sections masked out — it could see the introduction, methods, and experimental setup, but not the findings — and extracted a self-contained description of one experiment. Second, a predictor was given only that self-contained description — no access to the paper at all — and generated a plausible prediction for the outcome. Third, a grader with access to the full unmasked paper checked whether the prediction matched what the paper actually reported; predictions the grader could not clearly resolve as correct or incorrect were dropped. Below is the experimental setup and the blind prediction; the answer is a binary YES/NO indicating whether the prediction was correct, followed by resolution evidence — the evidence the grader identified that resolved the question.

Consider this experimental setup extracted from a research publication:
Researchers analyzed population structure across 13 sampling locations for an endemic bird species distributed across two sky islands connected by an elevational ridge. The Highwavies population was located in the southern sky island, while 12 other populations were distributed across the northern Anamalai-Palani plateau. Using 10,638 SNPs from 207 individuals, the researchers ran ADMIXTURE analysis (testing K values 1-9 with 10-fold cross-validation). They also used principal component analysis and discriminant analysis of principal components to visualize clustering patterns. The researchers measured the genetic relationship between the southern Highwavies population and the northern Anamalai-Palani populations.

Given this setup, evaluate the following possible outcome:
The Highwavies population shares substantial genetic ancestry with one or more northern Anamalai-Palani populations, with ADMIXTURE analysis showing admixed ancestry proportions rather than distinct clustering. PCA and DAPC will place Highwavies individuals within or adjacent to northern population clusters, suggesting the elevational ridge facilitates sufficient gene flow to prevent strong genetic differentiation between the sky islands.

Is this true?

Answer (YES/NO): NO